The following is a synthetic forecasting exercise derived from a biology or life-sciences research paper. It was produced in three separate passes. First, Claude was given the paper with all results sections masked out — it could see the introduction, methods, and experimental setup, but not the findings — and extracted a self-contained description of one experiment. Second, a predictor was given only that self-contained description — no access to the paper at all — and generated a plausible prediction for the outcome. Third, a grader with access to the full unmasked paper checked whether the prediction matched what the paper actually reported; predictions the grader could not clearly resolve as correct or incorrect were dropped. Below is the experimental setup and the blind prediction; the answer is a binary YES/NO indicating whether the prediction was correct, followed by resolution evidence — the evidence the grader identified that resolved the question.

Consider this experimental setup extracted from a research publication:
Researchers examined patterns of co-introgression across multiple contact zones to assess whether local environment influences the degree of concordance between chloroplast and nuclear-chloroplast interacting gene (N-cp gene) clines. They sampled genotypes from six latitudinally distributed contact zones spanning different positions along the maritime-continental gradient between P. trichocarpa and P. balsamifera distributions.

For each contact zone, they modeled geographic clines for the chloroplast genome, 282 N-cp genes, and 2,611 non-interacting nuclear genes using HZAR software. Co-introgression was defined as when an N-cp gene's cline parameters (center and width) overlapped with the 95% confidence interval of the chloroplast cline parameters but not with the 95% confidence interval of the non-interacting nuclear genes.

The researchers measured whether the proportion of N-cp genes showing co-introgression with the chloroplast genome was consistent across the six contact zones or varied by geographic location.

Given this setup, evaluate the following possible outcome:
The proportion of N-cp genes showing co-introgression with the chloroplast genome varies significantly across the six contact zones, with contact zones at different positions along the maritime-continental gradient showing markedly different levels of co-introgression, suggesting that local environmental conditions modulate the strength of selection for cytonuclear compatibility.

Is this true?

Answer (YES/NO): YES